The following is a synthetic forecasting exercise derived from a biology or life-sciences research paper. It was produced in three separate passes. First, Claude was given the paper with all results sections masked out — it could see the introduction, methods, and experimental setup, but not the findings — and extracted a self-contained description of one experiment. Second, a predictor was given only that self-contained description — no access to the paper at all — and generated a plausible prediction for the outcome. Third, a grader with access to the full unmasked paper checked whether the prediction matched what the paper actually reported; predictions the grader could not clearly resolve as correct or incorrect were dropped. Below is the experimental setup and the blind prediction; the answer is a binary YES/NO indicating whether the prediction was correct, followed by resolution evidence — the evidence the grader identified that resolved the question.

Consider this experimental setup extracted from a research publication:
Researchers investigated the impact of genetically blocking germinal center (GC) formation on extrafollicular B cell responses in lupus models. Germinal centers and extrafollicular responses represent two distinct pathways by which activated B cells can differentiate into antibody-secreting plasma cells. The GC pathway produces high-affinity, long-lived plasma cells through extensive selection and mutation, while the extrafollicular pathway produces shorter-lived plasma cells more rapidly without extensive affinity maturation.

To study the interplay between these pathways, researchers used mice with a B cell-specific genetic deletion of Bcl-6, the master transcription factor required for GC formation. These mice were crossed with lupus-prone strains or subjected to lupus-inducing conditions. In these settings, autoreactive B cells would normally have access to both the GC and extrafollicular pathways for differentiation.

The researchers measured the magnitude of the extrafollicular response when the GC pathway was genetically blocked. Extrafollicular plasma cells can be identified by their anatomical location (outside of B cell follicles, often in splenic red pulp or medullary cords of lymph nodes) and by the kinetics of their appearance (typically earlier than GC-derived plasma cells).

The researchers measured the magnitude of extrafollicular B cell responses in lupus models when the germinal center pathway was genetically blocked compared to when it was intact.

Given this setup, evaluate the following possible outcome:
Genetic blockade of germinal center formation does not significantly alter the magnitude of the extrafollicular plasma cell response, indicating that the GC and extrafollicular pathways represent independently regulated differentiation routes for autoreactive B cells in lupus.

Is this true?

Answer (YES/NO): NO